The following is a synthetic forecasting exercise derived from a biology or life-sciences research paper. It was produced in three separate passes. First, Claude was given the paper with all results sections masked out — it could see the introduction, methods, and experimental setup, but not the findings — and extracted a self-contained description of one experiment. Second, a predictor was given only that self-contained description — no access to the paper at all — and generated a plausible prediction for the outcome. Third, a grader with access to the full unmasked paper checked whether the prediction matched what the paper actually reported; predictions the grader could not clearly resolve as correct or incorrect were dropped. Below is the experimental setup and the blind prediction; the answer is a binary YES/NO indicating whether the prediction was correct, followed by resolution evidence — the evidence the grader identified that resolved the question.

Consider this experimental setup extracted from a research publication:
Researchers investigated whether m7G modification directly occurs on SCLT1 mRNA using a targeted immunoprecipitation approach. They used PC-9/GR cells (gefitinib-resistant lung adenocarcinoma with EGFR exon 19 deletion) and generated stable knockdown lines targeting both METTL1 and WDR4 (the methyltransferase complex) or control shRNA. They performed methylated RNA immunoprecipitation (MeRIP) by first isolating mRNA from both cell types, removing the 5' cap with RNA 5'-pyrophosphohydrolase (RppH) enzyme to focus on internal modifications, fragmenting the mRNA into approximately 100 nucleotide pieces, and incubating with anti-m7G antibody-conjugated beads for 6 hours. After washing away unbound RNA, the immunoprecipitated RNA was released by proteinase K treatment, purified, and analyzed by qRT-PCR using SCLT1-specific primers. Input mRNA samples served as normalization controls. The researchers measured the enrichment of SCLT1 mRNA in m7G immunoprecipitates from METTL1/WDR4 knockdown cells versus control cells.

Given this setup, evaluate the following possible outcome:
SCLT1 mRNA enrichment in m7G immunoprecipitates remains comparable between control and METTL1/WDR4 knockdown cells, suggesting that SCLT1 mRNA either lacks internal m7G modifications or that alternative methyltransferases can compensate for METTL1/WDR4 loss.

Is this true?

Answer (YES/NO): NO